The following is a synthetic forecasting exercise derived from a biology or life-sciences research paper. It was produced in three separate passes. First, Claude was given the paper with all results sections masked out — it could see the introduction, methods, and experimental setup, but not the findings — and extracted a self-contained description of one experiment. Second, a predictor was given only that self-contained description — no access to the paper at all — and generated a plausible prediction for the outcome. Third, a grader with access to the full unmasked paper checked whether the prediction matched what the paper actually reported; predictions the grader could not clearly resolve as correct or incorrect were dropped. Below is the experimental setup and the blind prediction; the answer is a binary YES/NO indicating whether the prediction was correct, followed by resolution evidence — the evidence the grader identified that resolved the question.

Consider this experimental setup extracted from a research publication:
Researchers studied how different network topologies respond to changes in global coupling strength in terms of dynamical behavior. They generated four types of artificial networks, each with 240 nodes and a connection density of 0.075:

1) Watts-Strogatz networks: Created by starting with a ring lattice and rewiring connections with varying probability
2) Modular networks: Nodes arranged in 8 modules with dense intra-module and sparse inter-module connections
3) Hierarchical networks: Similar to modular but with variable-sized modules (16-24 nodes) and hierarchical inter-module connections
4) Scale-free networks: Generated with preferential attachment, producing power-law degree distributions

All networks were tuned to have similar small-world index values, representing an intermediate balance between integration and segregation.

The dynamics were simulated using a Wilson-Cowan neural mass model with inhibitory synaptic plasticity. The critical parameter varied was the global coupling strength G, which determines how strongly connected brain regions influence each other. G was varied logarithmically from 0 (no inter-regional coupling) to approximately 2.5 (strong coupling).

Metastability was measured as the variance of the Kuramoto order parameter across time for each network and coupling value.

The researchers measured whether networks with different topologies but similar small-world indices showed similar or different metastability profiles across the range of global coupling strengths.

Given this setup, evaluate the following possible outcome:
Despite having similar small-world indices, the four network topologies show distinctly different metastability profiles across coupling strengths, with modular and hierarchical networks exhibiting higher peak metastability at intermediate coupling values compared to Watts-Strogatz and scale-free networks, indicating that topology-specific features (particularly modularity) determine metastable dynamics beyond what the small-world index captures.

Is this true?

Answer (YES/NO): YES